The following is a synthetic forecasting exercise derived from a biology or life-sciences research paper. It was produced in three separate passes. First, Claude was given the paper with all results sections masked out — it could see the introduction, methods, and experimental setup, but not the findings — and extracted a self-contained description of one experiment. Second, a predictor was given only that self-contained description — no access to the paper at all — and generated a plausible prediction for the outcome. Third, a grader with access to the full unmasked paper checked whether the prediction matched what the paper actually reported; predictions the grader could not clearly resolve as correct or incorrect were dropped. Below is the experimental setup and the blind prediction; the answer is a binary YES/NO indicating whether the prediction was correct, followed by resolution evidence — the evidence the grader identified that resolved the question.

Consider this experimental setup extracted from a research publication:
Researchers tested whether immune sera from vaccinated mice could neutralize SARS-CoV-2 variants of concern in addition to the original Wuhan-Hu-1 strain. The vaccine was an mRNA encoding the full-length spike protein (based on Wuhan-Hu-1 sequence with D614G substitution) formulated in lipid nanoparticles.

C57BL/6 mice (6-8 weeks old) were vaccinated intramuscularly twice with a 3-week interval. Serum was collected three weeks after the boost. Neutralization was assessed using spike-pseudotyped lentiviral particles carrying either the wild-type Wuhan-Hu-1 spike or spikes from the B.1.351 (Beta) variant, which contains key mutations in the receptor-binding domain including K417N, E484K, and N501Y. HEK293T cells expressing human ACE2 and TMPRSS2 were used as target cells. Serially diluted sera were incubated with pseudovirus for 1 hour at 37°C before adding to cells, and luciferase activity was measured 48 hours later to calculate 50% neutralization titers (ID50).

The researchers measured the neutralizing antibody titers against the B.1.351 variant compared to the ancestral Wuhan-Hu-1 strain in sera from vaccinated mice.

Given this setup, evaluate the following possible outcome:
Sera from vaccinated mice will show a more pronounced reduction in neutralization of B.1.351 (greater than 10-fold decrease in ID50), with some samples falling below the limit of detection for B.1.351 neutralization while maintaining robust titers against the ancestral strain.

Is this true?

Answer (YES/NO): NO